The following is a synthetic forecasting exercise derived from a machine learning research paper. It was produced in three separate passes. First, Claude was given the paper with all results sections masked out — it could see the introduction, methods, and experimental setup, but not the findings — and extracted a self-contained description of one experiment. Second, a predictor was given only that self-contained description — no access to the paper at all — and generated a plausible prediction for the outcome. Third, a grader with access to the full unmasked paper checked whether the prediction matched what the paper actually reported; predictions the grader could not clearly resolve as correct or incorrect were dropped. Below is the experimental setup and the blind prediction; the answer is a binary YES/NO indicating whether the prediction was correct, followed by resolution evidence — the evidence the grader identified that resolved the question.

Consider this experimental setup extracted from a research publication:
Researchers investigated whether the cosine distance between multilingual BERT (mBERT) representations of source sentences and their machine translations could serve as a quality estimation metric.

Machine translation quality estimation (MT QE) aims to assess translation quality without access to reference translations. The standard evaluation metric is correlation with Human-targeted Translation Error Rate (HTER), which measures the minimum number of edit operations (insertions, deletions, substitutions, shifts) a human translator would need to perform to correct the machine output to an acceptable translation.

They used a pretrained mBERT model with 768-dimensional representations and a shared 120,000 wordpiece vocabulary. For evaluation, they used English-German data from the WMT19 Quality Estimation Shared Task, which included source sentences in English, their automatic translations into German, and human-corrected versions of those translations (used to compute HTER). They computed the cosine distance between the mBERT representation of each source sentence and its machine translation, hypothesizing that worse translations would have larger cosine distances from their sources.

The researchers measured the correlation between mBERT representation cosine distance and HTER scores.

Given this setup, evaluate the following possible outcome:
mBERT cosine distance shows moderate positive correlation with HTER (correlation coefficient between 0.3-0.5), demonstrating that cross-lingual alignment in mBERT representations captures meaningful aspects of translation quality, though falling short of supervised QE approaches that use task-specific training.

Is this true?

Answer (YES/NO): NO